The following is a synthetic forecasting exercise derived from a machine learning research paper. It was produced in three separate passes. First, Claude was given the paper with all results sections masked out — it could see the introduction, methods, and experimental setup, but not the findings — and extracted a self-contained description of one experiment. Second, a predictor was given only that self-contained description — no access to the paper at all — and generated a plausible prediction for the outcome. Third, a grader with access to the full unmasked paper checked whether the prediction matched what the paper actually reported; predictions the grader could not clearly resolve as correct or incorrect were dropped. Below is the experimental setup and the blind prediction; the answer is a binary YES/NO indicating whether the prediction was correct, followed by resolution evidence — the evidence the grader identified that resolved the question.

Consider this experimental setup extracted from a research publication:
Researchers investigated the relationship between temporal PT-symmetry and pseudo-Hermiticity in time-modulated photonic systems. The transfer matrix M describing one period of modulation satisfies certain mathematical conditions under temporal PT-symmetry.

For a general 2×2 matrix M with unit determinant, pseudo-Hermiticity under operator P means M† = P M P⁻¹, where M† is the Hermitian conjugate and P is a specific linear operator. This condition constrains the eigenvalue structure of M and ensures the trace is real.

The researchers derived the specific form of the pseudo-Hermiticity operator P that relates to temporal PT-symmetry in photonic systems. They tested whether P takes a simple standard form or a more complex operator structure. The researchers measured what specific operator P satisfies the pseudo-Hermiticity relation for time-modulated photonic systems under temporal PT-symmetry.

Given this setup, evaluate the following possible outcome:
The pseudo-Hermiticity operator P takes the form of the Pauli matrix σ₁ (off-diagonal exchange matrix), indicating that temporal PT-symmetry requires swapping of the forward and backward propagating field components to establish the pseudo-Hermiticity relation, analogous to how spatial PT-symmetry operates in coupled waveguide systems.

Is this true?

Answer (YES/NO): NO